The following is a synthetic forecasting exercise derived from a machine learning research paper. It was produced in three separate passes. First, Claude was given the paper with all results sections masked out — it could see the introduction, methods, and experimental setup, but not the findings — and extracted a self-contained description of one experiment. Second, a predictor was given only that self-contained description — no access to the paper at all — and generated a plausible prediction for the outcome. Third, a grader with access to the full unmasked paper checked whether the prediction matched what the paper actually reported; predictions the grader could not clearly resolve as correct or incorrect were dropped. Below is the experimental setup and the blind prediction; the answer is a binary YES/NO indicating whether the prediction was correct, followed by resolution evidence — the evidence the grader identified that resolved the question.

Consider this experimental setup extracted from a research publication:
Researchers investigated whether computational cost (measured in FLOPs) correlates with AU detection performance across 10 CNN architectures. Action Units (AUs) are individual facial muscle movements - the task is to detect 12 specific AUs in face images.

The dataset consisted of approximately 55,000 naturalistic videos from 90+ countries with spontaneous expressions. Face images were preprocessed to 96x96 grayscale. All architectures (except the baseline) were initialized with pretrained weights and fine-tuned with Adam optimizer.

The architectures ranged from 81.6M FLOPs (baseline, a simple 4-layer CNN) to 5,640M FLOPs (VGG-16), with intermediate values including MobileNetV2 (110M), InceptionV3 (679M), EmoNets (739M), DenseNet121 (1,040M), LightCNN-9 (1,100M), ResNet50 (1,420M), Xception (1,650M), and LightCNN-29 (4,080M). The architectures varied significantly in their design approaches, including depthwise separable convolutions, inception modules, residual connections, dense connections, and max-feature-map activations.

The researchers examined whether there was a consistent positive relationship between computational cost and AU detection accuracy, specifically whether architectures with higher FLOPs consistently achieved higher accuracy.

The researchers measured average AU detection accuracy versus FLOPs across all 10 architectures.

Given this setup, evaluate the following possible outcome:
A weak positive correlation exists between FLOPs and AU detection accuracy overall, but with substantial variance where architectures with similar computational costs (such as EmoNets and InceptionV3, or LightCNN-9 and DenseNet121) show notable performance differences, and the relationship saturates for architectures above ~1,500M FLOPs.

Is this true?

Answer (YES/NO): NO